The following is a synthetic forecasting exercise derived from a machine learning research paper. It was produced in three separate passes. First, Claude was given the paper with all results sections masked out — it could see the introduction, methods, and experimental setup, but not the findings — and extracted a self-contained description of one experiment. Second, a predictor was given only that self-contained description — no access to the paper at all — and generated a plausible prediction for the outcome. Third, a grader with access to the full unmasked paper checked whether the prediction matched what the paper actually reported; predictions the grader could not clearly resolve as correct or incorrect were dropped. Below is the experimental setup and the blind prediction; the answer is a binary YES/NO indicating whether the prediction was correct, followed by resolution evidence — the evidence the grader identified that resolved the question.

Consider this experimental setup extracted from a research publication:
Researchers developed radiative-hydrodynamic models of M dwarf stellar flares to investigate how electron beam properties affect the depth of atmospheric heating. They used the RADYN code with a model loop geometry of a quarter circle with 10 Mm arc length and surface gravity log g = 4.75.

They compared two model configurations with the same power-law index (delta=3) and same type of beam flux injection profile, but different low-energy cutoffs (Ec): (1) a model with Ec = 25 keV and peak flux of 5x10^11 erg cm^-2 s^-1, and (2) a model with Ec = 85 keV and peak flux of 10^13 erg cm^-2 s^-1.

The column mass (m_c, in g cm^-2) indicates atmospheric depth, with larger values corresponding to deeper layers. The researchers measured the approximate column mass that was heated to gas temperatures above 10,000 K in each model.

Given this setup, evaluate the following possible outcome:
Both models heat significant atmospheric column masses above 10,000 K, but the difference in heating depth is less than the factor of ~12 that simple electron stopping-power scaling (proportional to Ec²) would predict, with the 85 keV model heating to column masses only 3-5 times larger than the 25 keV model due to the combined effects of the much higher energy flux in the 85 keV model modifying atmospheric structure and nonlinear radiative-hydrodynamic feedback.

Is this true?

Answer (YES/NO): NO